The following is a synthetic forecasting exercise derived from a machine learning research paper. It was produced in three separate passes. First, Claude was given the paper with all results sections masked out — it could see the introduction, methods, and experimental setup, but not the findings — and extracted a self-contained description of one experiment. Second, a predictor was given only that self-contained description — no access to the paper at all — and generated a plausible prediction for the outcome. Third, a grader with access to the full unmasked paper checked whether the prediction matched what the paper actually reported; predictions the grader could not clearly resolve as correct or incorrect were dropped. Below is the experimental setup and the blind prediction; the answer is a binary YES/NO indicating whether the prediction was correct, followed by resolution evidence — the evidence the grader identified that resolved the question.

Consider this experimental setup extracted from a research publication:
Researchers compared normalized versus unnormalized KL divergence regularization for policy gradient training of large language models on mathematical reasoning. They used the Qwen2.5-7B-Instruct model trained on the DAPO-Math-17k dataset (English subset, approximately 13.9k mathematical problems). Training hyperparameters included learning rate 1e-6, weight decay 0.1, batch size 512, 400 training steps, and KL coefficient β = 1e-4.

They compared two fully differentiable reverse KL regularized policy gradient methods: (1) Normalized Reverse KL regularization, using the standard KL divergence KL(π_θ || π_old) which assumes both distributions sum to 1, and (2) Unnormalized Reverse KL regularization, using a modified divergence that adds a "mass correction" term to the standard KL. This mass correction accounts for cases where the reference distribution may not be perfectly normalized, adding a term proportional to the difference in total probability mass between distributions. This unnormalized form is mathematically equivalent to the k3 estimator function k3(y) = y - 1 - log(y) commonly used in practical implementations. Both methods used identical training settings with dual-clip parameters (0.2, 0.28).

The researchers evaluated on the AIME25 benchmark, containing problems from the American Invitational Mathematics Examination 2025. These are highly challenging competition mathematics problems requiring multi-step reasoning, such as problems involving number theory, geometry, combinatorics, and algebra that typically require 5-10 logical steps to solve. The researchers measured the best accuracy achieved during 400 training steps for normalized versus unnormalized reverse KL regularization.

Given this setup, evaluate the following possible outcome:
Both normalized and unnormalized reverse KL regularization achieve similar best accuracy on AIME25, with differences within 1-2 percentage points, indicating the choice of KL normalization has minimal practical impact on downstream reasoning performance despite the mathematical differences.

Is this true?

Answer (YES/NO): NO